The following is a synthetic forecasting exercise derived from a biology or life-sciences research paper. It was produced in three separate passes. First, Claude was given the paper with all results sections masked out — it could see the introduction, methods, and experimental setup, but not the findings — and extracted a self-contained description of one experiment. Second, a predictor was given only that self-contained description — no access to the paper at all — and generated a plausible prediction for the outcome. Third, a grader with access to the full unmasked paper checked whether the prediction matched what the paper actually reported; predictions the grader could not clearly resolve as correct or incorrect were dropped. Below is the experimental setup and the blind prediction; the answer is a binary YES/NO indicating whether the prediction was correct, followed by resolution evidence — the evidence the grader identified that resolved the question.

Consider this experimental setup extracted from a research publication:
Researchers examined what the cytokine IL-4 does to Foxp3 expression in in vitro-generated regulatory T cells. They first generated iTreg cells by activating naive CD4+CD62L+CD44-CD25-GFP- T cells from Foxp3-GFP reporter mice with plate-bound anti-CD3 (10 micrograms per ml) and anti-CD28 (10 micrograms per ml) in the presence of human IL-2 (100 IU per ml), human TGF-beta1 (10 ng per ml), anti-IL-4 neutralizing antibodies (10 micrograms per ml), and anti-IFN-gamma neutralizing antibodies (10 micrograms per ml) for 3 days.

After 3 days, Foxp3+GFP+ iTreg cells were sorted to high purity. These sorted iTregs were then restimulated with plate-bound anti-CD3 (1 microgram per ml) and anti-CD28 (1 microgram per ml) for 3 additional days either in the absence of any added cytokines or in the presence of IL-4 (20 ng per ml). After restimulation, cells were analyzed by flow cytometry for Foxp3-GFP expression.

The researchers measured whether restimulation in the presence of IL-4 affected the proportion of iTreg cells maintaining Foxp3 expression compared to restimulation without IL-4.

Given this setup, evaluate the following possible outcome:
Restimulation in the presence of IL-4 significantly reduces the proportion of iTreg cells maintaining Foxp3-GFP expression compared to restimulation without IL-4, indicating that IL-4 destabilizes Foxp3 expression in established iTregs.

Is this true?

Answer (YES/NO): YES